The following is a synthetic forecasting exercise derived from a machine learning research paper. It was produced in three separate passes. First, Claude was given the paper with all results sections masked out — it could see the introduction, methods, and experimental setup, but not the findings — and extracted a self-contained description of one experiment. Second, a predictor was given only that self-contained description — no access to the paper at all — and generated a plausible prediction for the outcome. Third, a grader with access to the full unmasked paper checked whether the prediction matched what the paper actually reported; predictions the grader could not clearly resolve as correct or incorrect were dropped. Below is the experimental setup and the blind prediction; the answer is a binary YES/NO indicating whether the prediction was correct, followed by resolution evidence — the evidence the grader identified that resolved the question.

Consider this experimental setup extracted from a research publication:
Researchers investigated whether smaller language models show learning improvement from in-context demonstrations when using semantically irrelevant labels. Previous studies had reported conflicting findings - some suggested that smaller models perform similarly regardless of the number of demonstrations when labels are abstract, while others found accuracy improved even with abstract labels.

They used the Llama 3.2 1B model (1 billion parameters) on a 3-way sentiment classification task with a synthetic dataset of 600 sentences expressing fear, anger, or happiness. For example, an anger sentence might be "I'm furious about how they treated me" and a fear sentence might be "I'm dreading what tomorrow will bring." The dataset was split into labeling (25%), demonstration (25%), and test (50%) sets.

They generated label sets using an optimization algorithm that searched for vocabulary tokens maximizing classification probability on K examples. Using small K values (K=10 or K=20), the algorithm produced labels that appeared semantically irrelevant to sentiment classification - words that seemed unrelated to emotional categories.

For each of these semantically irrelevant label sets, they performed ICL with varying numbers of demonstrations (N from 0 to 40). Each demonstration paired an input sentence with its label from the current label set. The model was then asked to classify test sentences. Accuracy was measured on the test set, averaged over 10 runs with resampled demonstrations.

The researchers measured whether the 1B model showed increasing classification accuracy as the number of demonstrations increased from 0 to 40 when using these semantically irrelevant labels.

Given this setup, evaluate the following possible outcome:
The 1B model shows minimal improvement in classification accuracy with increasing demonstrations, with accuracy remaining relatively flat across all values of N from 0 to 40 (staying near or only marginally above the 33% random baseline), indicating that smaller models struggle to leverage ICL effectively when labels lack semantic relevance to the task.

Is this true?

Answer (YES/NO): NO